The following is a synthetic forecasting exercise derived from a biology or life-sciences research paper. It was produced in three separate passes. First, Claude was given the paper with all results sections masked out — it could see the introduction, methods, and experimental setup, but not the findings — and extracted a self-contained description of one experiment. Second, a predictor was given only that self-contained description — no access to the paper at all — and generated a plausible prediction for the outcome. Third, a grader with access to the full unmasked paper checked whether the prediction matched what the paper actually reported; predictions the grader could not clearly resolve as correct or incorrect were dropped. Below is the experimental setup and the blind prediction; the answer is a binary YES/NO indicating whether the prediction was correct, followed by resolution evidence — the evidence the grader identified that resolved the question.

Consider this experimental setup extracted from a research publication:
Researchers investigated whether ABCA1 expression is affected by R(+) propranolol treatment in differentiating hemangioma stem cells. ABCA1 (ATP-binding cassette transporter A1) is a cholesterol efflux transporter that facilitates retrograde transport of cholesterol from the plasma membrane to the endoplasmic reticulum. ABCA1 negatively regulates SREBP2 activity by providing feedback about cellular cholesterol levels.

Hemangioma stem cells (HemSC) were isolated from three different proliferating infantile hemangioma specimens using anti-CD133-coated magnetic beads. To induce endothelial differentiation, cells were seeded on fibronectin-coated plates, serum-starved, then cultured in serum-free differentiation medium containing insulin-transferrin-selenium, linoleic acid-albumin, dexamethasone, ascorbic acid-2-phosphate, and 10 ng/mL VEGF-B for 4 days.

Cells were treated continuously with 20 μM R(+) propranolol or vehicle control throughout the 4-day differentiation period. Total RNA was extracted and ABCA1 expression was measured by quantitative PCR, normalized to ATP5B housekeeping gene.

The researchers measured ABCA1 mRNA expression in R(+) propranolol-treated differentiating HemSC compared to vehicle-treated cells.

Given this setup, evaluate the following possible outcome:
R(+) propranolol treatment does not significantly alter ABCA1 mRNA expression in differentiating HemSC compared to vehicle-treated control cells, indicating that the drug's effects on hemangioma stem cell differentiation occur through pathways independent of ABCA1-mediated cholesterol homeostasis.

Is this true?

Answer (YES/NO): NO